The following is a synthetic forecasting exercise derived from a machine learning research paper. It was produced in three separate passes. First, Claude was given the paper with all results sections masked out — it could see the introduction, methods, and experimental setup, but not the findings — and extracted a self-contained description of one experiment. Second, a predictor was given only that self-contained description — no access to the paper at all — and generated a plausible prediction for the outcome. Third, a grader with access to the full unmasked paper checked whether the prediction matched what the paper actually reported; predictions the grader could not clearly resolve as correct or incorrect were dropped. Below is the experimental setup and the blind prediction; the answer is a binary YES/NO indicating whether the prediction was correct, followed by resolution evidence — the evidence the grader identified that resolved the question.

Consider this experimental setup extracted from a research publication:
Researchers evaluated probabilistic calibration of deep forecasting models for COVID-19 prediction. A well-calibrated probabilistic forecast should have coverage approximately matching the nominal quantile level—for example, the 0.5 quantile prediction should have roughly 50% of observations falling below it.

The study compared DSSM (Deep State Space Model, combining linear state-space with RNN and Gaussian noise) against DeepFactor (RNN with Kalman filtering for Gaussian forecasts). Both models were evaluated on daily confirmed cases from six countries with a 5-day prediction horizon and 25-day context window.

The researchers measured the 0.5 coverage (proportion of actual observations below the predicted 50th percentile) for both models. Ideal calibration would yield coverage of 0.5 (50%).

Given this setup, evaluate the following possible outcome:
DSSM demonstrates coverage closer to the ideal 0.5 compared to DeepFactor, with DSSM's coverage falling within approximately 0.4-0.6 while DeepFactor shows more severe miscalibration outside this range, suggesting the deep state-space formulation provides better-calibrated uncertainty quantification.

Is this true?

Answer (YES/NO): NO